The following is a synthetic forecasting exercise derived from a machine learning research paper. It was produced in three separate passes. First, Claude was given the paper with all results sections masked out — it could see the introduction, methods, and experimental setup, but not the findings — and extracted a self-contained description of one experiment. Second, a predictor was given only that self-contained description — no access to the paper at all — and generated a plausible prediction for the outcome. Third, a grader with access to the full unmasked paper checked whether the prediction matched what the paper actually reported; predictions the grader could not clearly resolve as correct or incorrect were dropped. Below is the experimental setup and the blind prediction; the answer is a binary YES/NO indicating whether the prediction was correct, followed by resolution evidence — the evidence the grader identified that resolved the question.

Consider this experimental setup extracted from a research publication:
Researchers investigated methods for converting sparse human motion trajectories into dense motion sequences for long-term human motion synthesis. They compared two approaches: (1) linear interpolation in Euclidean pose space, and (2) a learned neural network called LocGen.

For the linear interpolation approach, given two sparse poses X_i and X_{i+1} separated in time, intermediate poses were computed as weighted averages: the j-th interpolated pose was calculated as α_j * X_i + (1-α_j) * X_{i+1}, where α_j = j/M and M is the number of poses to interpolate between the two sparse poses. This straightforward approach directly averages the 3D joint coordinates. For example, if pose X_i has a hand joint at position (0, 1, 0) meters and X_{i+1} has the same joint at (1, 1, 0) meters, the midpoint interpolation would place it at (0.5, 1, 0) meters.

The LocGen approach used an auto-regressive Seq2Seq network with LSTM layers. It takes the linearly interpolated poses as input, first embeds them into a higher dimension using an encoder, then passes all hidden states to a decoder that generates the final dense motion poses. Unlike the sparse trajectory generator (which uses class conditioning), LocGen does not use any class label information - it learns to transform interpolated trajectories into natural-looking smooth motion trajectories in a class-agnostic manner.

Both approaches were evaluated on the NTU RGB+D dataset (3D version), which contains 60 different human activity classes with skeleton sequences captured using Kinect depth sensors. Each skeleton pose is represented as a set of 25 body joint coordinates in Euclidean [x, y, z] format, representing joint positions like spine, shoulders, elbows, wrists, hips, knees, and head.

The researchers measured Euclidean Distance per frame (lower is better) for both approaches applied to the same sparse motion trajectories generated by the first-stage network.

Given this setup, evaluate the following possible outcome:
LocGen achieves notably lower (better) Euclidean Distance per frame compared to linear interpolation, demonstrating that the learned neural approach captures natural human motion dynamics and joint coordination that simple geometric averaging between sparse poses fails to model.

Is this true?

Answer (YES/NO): NO